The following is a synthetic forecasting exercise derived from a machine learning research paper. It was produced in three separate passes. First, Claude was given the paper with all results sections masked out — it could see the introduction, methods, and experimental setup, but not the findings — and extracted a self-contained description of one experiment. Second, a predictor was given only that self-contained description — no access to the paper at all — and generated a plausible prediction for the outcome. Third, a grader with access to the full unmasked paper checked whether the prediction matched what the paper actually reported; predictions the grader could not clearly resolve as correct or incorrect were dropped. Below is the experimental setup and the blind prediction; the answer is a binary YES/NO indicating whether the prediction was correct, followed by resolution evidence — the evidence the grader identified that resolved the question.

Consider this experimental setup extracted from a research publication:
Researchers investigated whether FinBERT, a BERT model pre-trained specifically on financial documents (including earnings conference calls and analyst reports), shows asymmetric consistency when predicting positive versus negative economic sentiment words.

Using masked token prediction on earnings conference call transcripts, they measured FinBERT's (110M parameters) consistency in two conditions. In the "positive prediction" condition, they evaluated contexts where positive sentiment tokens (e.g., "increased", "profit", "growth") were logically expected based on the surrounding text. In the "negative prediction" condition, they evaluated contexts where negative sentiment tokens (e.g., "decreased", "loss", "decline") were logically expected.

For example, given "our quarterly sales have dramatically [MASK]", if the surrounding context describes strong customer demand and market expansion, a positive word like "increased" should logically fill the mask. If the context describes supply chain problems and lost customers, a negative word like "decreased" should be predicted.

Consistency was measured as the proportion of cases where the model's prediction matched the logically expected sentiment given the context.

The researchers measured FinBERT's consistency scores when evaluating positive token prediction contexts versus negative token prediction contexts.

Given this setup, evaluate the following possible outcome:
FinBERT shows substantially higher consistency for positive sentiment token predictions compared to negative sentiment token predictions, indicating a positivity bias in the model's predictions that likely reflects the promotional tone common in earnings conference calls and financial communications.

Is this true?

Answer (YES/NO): YES